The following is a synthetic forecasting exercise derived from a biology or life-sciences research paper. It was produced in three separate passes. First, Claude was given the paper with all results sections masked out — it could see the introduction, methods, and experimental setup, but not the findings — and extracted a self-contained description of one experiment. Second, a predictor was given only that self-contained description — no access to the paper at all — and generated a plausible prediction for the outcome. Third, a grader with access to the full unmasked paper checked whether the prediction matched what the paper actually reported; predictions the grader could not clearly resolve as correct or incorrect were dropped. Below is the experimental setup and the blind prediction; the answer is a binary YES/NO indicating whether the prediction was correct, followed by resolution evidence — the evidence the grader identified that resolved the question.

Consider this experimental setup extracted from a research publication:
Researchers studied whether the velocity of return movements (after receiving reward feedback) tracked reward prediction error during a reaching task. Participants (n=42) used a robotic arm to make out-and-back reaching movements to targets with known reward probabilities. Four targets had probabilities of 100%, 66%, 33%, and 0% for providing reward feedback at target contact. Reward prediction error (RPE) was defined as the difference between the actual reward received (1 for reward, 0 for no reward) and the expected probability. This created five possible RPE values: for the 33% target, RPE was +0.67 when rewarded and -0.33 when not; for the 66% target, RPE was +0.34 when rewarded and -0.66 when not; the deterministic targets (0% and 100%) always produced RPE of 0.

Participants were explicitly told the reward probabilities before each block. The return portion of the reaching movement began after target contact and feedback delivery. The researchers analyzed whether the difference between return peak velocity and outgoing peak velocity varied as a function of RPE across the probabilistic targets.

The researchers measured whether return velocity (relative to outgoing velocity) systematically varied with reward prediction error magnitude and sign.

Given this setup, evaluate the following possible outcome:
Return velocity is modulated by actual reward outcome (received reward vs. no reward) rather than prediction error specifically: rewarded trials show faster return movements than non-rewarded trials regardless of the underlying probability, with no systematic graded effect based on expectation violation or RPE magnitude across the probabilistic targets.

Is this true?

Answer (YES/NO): NO